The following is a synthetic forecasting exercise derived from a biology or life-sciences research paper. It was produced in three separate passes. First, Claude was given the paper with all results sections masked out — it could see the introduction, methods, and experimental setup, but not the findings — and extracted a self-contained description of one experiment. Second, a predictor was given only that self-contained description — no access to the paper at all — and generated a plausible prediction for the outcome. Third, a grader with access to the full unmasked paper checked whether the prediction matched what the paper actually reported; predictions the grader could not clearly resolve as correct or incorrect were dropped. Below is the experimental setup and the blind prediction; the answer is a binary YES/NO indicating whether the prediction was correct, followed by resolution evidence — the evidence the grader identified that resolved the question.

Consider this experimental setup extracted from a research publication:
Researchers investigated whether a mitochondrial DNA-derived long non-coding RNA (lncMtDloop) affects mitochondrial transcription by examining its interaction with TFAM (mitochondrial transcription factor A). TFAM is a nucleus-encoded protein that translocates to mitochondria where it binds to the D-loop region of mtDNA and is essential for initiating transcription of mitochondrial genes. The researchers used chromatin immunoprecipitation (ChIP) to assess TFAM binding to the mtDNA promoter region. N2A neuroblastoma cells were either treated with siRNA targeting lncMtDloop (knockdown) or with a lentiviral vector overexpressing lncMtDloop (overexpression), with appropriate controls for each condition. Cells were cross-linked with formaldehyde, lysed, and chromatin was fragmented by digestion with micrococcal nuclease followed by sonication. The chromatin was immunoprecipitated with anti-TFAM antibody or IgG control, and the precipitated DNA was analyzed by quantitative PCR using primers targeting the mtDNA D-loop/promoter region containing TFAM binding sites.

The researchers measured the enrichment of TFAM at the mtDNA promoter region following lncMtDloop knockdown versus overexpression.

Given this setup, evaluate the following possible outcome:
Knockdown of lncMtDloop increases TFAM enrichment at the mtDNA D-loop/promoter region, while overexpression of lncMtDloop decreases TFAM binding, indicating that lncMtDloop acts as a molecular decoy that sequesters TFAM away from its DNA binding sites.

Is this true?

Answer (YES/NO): NO